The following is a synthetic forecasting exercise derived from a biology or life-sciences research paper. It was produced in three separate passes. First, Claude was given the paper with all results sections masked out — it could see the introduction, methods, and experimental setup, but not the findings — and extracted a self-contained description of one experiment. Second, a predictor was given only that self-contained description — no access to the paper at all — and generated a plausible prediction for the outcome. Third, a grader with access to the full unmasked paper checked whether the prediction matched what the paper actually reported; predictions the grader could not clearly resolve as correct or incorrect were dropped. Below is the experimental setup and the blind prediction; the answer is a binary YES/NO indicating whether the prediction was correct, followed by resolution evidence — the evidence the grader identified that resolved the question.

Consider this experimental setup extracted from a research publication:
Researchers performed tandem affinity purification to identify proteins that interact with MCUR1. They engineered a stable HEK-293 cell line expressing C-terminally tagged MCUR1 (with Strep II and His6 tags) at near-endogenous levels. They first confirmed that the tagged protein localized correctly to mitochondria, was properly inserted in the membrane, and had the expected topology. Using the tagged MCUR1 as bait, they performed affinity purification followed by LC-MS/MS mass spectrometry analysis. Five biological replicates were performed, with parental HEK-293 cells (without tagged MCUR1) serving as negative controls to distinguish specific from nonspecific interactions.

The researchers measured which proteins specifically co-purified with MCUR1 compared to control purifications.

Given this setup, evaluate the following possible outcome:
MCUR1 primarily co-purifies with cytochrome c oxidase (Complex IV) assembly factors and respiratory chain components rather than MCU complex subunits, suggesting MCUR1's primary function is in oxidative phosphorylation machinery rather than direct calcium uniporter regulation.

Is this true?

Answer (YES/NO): NO